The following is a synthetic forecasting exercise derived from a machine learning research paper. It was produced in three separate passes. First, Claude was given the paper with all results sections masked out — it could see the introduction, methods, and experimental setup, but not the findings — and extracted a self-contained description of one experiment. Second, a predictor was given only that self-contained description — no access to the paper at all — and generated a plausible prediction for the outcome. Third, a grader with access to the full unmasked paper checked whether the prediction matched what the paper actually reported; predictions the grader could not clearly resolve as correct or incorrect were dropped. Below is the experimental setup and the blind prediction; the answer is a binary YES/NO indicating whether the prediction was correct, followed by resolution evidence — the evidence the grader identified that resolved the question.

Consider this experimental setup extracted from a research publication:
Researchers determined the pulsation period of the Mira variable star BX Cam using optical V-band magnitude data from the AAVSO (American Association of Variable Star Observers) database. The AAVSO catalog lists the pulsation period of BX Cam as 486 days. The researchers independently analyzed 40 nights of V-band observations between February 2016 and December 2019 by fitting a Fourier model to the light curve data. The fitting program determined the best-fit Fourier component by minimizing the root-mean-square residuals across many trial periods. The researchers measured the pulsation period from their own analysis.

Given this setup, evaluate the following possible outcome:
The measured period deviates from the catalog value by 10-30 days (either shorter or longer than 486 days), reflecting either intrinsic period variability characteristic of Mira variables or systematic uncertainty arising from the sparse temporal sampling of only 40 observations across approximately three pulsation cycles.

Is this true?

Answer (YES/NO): NO